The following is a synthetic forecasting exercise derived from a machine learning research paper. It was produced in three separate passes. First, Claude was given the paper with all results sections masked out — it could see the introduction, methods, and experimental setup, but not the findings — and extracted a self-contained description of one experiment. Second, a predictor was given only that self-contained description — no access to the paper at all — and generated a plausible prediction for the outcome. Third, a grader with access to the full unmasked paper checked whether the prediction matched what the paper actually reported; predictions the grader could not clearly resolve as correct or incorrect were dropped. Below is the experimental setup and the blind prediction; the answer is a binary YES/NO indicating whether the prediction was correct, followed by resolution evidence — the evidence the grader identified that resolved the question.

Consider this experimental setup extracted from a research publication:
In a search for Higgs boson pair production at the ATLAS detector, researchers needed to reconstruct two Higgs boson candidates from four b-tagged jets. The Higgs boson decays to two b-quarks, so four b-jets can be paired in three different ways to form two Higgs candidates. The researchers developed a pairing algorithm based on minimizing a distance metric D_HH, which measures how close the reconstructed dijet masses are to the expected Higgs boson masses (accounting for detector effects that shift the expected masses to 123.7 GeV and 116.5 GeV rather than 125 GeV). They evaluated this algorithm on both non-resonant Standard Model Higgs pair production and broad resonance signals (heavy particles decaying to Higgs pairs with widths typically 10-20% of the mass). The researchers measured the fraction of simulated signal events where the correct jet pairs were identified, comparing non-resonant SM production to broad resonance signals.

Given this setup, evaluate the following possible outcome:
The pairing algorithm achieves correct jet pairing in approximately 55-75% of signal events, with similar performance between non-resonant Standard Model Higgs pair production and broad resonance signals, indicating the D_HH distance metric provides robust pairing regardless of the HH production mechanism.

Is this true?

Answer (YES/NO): NO